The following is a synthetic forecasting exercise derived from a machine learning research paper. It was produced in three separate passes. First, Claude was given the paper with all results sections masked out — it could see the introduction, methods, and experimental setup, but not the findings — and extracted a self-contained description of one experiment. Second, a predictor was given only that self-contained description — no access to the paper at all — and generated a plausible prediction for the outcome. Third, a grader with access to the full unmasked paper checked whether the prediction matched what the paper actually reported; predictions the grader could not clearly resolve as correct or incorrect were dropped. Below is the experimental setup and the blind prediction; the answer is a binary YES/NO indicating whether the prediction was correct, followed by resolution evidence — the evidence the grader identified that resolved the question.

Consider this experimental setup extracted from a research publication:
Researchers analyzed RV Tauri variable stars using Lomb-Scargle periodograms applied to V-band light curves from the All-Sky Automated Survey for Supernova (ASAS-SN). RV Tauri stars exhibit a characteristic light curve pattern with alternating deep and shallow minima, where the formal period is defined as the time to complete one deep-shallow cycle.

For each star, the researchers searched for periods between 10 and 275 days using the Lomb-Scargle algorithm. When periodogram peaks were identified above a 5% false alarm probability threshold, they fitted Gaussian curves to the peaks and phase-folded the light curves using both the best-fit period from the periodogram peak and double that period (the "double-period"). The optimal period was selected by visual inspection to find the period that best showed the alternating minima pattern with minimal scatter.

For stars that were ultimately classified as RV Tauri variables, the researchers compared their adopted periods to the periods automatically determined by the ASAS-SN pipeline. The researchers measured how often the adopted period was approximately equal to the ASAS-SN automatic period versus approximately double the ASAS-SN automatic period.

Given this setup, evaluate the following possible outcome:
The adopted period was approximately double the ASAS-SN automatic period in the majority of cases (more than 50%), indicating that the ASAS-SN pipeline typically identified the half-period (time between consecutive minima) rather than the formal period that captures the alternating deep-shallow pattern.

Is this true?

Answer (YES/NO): YES